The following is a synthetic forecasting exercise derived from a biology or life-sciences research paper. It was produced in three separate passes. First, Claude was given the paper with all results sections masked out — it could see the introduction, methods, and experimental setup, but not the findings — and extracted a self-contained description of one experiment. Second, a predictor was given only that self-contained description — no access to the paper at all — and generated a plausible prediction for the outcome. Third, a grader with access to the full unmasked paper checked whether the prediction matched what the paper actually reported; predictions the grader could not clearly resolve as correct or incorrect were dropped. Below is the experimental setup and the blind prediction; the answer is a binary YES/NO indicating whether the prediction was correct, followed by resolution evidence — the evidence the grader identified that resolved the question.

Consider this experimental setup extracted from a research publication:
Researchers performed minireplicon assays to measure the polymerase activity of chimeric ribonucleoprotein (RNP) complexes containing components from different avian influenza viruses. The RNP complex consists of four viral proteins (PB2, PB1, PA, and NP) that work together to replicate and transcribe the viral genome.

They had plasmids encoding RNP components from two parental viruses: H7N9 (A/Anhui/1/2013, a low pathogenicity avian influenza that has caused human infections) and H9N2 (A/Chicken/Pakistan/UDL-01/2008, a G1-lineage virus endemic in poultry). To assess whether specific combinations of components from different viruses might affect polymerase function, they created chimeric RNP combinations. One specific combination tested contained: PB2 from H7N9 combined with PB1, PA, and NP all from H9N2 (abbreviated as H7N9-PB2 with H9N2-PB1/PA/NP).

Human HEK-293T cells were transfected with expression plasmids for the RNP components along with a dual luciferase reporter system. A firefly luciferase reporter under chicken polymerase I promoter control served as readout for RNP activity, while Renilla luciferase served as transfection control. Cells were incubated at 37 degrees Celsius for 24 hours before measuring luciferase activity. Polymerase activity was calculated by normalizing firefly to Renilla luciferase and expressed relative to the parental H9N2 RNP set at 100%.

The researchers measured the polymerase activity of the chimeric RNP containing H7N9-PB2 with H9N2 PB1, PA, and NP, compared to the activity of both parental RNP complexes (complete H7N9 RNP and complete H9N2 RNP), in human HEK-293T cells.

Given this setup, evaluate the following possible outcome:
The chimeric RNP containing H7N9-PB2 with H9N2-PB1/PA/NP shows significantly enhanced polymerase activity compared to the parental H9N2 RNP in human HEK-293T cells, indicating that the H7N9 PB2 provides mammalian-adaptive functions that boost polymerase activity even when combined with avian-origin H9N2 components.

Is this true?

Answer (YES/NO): YES